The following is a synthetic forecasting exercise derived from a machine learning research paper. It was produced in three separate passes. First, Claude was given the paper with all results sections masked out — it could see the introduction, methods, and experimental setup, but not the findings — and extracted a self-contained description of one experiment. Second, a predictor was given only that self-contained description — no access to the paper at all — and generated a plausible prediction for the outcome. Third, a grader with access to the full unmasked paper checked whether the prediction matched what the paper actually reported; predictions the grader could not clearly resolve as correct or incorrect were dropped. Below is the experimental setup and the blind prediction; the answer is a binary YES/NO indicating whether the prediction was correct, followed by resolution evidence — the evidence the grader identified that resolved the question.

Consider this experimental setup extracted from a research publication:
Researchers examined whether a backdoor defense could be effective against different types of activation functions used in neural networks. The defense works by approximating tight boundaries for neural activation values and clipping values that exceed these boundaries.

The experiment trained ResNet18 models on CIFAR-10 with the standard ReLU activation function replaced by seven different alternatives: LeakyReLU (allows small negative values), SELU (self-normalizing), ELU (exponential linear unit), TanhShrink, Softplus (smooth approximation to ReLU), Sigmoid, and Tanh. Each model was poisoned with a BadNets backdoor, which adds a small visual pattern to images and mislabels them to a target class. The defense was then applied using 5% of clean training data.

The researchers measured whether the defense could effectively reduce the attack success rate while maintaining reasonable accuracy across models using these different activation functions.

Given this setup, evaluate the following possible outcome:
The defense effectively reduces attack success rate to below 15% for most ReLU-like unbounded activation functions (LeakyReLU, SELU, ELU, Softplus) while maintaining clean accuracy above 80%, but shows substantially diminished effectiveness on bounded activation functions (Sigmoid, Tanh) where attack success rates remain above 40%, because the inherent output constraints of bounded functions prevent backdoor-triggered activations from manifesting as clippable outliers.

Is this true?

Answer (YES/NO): NO